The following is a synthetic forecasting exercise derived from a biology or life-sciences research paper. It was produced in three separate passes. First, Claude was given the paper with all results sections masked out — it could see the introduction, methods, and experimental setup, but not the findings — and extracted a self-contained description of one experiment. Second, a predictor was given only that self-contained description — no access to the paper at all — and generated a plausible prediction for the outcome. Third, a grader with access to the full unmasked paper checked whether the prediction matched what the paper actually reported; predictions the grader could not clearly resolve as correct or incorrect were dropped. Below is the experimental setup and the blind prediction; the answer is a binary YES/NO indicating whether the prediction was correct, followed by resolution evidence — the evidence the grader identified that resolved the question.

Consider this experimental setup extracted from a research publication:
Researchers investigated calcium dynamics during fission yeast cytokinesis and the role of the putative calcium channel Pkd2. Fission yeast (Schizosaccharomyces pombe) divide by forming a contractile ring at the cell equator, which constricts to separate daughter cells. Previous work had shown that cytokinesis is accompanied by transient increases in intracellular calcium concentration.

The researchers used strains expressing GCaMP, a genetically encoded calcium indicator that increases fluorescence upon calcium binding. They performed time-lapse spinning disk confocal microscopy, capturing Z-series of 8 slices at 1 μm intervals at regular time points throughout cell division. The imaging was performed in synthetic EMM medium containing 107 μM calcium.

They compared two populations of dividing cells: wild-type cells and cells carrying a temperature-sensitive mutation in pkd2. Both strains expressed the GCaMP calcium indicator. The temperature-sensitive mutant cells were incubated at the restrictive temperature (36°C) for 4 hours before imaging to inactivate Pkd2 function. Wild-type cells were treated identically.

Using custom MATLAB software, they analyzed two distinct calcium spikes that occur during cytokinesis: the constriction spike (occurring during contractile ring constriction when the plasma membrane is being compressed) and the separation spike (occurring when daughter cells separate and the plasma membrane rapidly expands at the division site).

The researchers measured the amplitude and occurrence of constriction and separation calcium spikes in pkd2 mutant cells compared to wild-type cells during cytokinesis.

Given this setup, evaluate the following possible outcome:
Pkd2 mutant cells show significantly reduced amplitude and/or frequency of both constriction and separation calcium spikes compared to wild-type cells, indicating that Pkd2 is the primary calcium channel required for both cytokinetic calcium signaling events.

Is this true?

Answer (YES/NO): NO